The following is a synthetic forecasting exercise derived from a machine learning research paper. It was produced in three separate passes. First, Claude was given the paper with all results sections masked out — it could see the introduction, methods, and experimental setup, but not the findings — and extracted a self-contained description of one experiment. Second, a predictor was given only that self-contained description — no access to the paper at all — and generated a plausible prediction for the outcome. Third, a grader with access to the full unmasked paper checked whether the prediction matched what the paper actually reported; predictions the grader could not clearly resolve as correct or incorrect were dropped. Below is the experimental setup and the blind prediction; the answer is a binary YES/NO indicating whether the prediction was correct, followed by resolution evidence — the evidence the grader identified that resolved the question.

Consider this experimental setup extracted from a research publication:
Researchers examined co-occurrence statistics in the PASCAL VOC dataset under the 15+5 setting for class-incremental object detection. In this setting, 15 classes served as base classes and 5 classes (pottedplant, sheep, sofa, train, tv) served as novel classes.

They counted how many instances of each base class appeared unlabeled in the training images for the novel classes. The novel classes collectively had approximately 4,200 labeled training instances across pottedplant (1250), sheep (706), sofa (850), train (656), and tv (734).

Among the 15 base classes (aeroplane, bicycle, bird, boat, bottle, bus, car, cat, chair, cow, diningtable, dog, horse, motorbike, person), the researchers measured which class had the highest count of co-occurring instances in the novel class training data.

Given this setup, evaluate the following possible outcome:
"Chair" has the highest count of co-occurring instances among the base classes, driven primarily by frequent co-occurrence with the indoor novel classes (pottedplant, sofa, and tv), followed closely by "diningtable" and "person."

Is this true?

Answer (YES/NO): NO